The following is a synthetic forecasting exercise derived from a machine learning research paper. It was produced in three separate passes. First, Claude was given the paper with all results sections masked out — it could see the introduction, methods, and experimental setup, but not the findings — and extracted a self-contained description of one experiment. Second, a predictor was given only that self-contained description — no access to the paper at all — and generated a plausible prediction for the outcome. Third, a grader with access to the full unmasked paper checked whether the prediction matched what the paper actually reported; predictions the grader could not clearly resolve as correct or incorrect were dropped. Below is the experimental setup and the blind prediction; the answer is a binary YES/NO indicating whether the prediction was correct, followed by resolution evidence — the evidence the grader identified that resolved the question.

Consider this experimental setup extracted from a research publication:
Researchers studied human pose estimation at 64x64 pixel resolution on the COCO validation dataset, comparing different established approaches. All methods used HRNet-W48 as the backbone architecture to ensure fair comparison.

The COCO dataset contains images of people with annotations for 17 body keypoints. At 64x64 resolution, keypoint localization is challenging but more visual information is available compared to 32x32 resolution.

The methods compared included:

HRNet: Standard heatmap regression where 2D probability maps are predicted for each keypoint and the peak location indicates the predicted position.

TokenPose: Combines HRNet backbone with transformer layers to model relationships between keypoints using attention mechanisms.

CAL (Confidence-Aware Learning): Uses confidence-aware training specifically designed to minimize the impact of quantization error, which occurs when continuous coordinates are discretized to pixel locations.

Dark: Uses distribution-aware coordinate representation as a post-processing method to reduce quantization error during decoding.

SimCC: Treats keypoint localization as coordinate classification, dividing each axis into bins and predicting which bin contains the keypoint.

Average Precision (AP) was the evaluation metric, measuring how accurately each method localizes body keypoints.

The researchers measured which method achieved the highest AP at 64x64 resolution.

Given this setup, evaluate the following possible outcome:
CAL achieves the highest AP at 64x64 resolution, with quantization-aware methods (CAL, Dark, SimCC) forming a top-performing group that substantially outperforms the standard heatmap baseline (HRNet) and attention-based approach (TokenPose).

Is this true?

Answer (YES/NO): YES